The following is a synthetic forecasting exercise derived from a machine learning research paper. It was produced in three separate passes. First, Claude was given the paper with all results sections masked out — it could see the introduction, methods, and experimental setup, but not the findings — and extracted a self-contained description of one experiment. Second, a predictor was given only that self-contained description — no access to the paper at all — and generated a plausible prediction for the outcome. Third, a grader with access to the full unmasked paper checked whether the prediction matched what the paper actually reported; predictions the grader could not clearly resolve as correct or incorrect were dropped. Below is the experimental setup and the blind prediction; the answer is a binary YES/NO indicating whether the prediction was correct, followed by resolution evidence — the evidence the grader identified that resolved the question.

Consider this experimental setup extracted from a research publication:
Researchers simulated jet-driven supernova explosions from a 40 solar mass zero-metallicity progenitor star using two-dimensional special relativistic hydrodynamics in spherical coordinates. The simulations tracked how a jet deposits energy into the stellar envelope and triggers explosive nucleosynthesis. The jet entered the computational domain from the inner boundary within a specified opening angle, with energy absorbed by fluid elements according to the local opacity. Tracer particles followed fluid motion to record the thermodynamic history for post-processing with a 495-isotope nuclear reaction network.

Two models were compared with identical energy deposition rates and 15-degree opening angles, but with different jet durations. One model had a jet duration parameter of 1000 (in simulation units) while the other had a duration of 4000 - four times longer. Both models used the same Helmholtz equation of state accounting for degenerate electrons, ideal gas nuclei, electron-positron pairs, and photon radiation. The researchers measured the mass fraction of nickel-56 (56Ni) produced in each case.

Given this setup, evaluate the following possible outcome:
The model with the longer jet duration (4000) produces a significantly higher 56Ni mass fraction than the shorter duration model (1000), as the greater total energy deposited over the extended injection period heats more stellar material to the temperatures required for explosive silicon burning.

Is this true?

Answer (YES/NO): YES